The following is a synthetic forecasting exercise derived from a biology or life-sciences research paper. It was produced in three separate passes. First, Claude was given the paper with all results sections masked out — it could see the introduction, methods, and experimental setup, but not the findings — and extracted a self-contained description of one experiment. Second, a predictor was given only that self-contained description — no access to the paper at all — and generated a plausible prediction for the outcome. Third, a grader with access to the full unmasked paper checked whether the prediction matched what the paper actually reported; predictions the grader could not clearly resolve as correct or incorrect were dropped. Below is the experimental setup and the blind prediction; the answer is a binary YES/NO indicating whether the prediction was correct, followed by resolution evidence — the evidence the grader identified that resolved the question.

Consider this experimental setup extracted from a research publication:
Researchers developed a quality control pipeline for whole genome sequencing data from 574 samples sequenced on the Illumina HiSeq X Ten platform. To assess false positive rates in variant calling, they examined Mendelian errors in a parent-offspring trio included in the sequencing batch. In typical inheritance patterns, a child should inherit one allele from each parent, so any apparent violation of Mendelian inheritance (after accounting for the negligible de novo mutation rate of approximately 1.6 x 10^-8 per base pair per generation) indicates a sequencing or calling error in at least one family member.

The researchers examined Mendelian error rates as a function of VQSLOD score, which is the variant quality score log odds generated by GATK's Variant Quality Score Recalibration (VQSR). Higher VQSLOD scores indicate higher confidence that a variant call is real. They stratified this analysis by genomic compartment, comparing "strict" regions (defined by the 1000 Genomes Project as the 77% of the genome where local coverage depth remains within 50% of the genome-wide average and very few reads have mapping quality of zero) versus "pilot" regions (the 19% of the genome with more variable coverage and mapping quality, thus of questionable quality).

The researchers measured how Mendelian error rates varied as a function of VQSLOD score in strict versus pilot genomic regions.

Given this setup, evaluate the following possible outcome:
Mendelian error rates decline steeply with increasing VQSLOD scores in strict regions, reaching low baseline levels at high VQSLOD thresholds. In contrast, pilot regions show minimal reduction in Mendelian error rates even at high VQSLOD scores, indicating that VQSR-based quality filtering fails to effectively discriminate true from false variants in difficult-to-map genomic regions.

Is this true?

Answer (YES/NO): NO